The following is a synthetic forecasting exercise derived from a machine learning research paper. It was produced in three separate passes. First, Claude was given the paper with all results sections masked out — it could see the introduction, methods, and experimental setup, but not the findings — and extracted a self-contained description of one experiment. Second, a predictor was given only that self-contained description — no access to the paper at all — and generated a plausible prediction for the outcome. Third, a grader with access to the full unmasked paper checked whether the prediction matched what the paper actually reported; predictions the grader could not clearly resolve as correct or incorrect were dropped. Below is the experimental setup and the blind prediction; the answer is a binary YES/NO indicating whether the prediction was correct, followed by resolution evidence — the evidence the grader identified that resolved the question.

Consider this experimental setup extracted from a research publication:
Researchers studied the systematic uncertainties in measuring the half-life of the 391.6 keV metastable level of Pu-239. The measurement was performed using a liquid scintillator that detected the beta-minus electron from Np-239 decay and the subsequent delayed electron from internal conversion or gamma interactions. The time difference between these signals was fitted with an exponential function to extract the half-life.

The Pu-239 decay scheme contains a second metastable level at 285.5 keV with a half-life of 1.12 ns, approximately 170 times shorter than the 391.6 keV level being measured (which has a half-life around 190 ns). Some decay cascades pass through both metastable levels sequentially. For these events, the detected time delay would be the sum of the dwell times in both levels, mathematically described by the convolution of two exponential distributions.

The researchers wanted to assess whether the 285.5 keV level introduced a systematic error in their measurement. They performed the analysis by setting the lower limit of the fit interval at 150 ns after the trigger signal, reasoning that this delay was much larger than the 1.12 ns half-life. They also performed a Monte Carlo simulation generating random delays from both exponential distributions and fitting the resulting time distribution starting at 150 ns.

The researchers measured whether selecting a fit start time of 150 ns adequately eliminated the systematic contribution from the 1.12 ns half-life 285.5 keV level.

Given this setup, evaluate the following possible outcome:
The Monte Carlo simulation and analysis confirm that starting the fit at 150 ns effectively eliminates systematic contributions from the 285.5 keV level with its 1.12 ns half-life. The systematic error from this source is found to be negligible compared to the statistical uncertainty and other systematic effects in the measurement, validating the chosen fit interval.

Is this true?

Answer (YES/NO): YES